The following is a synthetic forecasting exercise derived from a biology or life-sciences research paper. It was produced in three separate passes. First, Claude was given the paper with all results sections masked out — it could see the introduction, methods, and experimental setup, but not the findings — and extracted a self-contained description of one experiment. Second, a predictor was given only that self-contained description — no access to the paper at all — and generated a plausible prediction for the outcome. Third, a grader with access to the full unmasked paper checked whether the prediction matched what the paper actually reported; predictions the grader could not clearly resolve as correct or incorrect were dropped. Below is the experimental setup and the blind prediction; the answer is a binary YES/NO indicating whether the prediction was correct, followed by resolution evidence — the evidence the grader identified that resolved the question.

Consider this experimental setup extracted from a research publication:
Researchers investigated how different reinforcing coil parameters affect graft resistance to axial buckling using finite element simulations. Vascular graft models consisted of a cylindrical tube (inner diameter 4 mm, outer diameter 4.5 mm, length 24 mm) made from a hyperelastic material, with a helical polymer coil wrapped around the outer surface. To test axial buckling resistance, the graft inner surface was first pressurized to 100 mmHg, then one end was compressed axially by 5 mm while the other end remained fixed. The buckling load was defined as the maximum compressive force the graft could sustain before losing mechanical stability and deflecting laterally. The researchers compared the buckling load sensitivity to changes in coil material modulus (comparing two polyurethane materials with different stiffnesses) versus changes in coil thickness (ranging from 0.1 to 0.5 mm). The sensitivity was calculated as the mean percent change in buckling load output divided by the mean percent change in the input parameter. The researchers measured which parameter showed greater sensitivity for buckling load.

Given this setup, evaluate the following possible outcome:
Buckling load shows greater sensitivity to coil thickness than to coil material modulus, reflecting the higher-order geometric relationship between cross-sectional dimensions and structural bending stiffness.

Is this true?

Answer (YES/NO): YES